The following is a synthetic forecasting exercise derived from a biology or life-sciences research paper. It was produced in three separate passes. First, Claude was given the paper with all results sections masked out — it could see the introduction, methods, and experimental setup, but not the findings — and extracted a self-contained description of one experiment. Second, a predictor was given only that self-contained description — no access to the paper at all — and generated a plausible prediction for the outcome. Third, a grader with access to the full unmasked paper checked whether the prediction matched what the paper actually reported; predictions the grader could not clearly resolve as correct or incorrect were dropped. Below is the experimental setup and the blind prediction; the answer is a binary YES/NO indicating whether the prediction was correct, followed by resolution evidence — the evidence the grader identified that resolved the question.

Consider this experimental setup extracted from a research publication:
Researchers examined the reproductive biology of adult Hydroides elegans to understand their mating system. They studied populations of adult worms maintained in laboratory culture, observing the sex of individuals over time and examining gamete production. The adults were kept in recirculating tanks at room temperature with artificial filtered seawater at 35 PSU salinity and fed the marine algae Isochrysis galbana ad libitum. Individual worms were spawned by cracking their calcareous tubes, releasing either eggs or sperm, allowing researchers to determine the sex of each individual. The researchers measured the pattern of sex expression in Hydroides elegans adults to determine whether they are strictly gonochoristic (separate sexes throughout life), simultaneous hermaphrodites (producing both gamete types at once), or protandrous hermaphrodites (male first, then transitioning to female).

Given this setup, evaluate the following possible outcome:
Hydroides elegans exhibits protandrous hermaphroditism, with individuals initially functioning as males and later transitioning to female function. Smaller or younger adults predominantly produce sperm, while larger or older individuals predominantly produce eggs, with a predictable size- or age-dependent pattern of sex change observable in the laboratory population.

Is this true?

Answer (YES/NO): NO